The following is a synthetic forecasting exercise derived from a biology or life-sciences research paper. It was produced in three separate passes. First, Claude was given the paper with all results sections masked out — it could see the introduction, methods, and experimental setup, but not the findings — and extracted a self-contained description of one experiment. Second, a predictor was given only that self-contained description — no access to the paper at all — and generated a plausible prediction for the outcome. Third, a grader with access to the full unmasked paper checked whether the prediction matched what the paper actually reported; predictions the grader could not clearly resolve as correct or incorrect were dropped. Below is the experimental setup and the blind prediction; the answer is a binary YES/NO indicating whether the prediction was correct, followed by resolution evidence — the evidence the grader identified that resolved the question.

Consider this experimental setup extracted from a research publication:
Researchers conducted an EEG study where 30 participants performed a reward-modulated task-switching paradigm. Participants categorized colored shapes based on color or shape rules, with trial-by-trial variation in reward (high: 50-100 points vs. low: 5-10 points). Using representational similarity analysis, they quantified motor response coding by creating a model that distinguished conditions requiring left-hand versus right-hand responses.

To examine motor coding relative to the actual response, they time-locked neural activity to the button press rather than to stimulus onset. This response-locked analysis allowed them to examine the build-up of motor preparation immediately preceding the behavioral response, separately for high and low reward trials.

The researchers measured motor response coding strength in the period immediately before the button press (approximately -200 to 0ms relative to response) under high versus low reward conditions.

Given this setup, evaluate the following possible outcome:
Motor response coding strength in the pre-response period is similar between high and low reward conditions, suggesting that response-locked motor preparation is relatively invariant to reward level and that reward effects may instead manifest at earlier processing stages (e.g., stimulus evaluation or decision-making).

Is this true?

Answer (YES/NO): NO